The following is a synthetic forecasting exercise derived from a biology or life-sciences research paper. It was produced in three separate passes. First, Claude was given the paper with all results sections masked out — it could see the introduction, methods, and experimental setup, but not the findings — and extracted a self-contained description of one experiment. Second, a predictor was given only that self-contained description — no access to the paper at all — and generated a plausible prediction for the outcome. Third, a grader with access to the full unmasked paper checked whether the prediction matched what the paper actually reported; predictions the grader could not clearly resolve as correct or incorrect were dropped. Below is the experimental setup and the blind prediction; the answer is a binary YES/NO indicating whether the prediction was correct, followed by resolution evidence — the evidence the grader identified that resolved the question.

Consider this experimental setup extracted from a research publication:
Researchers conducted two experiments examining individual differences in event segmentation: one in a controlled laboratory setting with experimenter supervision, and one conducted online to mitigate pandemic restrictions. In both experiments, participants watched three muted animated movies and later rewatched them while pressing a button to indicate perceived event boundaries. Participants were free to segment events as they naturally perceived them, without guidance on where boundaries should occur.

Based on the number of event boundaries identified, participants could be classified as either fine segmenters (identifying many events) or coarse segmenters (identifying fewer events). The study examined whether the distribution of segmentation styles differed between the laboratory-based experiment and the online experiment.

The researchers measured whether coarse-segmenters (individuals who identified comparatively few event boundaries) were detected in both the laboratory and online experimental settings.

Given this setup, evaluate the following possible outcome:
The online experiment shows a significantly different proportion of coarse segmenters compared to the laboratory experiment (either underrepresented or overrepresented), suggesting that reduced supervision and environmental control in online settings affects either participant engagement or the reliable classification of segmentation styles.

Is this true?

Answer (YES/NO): YES